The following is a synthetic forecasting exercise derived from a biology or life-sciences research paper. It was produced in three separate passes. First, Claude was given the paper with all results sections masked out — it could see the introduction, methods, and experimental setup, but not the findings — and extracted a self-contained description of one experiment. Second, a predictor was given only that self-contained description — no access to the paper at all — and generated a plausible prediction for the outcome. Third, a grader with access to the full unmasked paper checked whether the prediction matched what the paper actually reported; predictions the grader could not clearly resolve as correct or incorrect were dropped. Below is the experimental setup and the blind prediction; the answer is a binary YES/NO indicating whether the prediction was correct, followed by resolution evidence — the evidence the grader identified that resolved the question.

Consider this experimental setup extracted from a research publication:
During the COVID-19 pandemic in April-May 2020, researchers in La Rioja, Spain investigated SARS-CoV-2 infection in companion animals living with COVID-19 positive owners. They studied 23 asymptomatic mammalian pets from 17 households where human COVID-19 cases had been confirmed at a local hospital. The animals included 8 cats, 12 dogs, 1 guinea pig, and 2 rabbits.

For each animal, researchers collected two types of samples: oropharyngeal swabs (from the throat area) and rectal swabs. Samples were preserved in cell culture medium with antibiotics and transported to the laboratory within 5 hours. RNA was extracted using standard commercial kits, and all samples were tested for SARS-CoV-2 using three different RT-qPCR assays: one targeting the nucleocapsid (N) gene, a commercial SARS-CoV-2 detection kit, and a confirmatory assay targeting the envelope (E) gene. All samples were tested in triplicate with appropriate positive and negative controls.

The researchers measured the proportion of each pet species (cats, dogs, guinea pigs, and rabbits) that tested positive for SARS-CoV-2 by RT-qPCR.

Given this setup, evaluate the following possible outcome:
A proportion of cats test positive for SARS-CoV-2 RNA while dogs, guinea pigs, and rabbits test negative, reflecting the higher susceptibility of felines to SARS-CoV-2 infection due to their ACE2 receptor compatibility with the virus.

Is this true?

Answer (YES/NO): YES